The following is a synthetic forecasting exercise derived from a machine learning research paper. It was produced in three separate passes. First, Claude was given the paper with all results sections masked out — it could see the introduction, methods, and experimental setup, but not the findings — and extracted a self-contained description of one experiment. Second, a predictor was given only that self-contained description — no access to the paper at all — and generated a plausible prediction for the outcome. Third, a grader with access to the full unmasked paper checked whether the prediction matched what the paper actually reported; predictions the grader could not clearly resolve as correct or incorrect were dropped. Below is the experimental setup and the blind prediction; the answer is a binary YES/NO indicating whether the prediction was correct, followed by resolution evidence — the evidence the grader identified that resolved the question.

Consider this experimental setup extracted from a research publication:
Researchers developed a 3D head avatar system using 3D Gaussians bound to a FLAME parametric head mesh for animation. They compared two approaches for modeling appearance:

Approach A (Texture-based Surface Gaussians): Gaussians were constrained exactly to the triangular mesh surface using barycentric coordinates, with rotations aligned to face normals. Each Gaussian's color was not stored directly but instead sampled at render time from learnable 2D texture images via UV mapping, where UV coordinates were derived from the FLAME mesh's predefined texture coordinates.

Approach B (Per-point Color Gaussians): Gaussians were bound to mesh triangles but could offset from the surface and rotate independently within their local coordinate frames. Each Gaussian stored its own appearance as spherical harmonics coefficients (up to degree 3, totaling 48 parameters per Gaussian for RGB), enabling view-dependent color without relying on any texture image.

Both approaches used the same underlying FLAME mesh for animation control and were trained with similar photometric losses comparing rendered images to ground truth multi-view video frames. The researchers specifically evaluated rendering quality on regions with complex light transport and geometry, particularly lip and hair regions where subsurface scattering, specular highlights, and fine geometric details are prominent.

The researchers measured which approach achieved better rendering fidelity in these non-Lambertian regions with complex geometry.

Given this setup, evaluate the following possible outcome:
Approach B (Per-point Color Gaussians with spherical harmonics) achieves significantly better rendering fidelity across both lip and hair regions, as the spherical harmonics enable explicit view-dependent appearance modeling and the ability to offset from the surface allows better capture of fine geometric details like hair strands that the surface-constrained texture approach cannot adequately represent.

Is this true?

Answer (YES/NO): YES